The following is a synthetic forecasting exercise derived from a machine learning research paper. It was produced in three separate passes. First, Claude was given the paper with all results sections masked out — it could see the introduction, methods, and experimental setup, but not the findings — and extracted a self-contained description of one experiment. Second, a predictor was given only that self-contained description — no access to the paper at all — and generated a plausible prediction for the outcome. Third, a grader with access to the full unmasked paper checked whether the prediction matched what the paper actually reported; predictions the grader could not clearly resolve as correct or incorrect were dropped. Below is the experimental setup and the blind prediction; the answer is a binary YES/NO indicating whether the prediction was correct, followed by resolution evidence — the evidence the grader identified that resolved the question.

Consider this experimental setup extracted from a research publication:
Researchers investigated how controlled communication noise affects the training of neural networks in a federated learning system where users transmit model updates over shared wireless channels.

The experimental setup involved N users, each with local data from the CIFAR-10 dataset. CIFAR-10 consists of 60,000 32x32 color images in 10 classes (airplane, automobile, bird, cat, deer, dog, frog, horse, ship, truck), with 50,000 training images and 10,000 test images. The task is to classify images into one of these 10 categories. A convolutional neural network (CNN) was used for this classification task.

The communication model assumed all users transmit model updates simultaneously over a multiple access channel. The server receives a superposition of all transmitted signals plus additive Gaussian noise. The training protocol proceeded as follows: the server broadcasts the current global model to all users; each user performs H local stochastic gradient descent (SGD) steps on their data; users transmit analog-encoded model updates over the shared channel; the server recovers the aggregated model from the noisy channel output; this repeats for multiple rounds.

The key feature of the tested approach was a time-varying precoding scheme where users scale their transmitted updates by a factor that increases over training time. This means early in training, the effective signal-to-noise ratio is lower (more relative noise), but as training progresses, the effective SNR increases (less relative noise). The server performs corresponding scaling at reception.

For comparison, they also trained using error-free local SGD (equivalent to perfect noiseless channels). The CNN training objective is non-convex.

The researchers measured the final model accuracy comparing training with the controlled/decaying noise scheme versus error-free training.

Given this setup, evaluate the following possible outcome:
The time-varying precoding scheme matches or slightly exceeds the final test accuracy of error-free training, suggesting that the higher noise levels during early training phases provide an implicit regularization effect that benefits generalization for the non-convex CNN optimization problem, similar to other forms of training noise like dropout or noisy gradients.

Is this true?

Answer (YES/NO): YES